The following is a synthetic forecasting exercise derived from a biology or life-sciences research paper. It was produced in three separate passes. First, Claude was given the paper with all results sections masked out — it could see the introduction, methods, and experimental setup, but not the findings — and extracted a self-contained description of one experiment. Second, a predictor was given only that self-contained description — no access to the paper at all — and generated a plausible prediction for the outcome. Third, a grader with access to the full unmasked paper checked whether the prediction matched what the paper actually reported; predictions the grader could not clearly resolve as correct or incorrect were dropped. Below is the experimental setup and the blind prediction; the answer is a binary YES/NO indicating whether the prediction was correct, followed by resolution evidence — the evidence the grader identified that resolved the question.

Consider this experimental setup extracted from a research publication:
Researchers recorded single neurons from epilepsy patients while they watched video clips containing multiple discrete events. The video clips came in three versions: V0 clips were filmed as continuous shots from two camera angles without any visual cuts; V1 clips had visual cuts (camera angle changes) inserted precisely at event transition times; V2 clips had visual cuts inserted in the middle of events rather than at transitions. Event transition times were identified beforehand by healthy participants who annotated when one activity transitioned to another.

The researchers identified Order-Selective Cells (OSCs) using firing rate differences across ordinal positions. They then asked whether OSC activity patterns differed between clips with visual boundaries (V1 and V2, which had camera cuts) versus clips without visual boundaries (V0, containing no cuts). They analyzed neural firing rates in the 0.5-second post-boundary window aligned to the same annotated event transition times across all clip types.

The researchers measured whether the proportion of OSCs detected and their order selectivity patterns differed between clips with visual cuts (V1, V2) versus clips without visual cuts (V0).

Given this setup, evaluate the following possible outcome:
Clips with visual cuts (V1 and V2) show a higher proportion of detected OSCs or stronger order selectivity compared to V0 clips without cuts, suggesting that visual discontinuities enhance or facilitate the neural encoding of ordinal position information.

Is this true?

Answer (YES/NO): YES